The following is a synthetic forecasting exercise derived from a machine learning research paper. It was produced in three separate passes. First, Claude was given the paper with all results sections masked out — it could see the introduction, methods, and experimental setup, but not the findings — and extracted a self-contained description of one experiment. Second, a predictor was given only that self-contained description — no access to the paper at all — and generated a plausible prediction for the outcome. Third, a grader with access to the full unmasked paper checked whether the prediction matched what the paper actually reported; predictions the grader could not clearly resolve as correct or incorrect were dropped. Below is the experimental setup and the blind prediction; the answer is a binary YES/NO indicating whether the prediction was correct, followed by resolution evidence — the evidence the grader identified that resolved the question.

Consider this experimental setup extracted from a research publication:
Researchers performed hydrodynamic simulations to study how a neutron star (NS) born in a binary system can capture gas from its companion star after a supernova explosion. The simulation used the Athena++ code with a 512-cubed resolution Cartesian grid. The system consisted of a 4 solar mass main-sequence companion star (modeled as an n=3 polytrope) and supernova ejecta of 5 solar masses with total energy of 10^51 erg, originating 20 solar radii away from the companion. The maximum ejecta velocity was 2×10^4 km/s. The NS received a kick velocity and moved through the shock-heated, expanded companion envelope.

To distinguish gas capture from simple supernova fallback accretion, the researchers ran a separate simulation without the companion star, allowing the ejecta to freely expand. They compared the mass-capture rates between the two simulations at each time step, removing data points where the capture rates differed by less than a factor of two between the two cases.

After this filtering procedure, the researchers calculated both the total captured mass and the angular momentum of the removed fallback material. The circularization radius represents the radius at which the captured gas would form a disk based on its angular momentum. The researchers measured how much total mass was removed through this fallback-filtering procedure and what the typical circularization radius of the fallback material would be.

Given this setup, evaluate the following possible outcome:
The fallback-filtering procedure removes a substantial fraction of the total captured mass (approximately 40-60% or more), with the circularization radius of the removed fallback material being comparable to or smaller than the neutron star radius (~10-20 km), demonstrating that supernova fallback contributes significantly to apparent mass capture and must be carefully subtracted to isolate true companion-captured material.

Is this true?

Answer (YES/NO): YES